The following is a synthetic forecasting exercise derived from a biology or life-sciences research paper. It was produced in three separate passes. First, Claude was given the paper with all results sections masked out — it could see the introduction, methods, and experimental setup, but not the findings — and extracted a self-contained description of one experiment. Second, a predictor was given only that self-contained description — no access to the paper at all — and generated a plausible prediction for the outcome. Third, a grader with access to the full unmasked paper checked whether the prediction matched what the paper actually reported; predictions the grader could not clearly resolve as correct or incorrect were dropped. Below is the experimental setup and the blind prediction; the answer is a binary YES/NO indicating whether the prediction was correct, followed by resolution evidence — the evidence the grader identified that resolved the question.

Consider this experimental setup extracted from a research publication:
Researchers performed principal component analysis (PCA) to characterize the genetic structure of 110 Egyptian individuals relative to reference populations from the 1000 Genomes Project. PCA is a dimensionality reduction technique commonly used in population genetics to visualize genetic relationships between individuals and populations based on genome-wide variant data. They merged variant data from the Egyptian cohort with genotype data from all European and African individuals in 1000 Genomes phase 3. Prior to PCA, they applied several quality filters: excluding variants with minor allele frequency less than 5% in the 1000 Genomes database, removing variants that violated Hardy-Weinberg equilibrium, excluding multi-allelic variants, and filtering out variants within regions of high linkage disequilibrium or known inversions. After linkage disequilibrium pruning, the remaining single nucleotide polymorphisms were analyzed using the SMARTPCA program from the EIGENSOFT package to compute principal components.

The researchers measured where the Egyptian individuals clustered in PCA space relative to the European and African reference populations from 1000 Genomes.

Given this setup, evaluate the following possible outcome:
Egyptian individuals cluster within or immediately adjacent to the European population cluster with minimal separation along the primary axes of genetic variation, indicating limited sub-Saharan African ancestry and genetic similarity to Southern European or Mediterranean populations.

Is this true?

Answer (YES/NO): NO